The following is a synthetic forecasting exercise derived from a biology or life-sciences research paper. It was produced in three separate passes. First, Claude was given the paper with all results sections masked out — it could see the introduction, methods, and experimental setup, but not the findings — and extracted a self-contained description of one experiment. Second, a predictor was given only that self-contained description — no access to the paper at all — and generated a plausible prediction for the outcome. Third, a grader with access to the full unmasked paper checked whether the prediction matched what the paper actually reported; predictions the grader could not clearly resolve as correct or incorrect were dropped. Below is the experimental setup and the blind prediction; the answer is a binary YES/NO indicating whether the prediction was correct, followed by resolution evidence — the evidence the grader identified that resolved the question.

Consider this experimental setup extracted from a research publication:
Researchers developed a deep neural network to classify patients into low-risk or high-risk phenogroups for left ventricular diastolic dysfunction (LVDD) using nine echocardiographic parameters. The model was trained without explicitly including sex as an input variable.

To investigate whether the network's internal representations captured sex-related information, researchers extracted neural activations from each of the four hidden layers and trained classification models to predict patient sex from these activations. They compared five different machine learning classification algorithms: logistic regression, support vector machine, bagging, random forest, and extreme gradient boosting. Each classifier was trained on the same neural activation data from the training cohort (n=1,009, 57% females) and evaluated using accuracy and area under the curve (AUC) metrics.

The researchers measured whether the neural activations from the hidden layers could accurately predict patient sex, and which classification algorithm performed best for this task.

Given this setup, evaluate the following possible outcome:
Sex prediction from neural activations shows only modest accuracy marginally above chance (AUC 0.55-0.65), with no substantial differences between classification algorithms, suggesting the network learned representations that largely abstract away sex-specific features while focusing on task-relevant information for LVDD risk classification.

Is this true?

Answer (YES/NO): YES